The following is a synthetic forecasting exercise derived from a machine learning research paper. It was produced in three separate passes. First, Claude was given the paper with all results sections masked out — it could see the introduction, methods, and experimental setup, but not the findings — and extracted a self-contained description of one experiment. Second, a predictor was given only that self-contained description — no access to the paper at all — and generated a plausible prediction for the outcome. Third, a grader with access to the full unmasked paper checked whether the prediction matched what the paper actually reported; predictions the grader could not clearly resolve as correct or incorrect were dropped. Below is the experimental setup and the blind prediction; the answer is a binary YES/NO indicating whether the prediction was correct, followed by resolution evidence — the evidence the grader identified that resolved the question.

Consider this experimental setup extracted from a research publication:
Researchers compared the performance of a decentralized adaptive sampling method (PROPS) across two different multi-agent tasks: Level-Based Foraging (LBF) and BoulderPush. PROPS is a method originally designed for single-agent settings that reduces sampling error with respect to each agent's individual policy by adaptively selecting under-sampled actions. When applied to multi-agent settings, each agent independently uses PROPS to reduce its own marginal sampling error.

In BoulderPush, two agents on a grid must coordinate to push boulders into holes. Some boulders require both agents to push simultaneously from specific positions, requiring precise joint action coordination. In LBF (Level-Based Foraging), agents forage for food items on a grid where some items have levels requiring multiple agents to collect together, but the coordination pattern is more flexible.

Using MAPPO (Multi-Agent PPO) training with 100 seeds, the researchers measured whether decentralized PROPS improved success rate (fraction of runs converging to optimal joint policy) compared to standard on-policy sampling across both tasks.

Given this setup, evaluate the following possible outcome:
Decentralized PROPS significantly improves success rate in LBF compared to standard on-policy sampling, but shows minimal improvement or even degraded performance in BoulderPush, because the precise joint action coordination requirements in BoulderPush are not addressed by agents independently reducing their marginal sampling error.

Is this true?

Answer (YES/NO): NO